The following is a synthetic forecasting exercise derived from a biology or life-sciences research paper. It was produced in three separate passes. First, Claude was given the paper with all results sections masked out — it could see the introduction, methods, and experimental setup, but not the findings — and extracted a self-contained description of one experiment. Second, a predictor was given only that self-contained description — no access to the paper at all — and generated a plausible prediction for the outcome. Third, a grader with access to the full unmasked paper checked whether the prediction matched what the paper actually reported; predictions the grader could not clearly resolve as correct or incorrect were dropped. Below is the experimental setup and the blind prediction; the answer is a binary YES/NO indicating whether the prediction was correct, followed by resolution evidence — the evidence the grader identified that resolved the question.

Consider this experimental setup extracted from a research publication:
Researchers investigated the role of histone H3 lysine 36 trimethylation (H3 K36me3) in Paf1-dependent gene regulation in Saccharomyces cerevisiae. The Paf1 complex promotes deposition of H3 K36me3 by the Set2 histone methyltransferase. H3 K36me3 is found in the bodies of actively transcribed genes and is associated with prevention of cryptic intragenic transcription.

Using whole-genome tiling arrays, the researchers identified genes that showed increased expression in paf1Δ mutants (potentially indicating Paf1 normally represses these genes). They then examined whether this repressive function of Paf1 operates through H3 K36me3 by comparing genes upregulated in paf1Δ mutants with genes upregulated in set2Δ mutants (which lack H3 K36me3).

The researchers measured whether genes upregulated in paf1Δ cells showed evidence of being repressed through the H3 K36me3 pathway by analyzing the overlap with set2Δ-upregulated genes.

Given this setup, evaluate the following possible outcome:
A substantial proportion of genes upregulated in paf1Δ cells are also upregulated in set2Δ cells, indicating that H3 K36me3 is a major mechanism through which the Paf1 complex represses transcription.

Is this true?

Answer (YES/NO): NO